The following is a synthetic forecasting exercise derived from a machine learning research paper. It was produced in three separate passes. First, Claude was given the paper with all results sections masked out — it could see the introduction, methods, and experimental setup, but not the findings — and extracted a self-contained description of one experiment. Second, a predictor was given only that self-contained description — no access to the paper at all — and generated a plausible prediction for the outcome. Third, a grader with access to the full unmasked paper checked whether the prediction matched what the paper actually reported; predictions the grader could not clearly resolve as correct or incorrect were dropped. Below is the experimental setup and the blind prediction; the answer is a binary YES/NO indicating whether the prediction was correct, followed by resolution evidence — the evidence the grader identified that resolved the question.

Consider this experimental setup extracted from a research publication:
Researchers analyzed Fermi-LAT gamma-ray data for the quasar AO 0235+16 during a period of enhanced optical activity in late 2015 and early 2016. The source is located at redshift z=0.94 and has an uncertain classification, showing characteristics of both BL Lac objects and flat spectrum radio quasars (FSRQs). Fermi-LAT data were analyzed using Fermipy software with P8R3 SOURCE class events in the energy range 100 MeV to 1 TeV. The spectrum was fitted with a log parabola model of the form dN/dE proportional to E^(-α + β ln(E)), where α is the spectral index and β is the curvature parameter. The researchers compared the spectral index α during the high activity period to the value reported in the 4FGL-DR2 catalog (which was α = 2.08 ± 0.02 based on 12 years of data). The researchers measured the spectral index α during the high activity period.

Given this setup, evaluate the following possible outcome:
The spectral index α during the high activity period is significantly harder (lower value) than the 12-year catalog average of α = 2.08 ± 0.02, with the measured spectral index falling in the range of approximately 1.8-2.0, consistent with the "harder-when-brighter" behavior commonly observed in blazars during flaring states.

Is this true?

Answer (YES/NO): NO